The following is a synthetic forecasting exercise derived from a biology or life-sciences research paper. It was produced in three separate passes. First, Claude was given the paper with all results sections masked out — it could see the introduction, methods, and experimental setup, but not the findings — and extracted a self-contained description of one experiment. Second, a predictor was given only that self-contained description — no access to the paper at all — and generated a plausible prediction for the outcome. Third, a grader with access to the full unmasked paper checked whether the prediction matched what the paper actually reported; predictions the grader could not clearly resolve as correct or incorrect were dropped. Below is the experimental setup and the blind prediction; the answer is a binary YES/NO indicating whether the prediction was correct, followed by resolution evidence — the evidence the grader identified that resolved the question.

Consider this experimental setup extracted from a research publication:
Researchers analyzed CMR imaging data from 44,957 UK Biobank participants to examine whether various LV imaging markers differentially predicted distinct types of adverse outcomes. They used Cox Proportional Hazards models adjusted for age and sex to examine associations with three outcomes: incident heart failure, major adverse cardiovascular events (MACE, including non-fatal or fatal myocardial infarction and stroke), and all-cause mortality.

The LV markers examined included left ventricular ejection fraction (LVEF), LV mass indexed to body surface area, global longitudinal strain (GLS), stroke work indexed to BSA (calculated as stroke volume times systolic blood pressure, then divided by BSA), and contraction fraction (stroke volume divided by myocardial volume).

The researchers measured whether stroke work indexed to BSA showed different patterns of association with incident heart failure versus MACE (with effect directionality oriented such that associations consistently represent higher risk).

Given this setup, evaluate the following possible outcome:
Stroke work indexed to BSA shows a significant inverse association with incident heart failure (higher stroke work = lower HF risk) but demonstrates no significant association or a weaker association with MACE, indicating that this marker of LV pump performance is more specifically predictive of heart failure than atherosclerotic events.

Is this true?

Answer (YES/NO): NO